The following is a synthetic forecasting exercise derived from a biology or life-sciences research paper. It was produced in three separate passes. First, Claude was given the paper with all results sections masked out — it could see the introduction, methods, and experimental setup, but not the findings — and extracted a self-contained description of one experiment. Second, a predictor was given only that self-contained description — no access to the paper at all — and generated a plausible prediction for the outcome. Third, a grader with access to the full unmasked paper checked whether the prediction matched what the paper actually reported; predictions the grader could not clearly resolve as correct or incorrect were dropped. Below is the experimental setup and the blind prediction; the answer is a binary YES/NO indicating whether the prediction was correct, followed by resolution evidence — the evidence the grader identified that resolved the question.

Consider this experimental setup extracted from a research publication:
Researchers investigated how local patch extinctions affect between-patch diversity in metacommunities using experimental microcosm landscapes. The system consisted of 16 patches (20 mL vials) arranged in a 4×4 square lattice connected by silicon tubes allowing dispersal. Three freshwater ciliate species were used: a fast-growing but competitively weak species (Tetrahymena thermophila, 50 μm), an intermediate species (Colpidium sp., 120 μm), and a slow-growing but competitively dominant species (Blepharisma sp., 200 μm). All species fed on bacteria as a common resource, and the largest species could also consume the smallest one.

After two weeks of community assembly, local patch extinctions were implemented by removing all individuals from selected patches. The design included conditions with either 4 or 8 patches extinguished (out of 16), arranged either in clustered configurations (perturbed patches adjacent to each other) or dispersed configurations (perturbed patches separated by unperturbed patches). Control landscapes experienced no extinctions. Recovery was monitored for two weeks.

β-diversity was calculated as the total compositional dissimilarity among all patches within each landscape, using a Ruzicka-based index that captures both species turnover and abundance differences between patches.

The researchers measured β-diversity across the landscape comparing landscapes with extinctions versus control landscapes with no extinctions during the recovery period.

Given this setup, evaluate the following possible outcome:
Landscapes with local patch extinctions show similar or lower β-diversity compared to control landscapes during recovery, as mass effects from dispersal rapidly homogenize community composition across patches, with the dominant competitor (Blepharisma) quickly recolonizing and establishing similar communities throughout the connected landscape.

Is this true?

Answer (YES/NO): NO